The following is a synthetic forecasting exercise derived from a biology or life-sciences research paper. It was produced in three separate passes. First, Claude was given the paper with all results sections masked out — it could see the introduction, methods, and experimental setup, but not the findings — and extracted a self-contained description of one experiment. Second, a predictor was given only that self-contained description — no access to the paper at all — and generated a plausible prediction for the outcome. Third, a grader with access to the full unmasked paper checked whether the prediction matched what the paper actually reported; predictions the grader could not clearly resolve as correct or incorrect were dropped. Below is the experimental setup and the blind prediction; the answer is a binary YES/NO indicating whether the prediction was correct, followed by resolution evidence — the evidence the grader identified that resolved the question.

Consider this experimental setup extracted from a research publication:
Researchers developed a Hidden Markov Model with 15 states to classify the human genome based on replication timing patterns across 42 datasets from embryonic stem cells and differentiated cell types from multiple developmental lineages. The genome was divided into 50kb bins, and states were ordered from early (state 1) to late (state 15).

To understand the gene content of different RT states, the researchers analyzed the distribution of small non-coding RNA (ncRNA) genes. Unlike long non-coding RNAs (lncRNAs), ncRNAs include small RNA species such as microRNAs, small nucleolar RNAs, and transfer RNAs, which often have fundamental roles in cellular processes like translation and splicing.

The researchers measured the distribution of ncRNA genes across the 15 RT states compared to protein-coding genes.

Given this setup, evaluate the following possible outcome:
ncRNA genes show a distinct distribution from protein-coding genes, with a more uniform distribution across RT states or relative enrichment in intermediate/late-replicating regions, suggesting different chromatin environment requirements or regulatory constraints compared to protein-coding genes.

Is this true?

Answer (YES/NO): YES